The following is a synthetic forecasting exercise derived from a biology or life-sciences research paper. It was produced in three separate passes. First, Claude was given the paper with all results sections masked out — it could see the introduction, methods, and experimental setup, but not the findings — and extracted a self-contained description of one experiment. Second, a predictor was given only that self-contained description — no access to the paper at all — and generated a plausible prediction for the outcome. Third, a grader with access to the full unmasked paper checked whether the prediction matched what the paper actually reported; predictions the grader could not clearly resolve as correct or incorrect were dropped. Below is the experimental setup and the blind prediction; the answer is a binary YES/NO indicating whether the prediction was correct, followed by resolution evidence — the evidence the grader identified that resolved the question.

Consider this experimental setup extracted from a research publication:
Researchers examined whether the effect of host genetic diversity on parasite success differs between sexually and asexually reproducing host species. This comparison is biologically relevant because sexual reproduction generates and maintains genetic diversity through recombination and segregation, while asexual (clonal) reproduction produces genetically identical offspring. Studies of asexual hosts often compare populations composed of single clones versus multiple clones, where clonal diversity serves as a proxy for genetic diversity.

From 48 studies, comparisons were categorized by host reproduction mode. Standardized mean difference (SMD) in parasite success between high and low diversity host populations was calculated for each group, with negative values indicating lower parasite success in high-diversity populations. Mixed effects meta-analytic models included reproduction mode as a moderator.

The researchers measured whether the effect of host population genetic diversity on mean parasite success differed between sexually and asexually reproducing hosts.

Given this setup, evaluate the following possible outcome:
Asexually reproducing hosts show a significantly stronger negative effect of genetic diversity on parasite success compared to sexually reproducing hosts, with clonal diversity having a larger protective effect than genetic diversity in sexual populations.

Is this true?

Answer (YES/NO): NO